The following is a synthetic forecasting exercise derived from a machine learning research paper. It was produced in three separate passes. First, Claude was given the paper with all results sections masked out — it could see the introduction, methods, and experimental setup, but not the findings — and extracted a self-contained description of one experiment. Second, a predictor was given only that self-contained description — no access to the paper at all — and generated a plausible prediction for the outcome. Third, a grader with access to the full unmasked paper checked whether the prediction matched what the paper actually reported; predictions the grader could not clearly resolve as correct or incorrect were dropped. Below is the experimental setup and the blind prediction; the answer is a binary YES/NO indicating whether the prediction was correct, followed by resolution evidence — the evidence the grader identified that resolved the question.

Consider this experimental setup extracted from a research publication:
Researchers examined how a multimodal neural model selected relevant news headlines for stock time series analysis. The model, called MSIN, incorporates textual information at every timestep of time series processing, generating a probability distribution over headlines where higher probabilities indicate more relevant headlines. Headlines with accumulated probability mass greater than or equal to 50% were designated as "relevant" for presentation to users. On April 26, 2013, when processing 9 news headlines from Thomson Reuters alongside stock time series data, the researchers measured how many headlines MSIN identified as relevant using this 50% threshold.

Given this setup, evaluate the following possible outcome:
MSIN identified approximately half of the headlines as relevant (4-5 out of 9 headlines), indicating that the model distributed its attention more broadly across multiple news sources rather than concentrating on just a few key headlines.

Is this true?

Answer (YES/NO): NO